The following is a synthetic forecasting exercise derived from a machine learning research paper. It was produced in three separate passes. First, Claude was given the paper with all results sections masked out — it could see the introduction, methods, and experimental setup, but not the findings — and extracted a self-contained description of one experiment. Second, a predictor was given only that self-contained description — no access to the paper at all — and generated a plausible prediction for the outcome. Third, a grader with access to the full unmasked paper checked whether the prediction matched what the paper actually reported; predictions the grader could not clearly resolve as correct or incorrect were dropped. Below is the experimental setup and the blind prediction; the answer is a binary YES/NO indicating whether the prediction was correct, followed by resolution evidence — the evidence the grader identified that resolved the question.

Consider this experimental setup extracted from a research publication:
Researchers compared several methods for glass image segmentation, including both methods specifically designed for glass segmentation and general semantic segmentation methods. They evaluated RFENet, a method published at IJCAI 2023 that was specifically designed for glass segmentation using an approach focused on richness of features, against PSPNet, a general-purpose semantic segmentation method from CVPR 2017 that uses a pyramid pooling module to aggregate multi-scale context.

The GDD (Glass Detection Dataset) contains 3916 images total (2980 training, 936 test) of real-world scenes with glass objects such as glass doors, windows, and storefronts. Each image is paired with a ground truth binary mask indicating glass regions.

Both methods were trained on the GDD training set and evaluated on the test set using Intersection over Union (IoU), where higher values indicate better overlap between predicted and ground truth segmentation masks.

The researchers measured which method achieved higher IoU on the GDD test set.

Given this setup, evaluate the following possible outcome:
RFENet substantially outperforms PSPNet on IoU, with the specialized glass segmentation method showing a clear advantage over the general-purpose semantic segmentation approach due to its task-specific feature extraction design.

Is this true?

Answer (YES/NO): NO